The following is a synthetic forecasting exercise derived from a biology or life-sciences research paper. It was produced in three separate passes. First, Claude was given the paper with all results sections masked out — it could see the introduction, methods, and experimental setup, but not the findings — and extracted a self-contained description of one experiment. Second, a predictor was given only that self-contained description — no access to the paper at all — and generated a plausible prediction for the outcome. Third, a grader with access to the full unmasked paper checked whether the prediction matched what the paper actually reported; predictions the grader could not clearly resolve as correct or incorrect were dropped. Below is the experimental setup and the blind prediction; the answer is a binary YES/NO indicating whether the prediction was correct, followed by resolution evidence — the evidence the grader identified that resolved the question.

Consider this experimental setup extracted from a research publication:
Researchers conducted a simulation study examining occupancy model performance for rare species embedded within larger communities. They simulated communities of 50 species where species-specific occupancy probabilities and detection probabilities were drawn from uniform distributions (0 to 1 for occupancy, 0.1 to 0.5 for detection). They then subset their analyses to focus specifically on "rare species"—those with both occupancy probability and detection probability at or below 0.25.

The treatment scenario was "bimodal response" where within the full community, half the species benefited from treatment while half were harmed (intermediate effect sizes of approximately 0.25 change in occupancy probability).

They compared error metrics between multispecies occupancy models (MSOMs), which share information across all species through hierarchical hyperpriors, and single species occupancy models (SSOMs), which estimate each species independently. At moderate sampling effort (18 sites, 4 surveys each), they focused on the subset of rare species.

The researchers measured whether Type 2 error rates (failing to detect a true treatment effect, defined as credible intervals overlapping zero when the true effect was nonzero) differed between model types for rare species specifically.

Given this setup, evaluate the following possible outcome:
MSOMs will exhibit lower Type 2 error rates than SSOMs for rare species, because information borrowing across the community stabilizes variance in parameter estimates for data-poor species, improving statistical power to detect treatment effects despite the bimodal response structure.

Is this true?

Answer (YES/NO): NO